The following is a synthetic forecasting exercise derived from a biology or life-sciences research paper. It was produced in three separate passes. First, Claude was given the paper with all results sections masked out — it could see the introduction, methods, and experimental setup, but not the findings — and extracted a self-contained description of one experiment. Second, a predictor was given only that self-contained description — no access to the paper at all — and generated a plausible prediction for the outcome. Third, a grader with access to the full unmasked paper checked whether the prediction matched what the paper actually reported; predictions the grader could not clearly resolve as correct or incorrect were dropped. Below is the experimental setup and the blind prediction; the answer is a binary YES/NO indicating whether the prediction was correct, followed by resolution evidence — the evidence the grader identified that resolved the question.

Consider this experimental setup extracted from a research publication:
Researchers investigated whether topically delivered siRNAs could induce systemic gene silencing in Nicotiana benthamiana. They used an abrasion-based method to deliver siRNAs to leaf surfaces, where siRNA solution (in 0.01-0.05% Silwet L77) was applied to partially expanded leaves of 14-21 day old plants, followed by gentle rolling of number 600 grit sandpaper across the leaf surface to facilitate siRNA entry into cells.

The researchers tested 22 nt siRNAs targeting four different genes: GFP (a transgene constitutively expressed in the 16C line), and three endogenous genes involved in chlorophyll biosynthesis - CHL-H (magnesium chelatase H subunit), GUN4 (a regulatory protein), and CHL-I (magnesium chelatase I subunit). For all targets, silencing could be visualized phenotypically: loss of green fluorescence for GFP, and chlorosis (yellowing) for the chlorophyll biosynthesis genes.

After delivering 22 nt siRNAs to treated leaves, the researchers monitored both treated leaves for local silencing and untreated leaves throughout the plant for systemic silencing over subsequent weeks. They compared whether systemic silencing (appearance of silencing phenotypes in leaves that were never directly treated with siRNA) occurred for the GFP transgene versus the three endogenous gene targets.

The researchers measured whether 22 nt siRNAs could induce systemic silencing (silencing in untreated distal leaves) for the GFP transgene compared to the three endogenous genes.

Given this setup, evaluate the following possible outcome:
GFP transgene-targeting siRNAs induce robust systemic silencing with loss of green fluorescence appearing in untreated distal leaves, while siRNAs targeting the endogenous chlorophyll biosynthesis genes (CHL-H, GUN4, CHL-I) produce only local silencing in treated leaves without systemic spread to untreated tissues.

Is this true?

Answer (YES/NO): YES